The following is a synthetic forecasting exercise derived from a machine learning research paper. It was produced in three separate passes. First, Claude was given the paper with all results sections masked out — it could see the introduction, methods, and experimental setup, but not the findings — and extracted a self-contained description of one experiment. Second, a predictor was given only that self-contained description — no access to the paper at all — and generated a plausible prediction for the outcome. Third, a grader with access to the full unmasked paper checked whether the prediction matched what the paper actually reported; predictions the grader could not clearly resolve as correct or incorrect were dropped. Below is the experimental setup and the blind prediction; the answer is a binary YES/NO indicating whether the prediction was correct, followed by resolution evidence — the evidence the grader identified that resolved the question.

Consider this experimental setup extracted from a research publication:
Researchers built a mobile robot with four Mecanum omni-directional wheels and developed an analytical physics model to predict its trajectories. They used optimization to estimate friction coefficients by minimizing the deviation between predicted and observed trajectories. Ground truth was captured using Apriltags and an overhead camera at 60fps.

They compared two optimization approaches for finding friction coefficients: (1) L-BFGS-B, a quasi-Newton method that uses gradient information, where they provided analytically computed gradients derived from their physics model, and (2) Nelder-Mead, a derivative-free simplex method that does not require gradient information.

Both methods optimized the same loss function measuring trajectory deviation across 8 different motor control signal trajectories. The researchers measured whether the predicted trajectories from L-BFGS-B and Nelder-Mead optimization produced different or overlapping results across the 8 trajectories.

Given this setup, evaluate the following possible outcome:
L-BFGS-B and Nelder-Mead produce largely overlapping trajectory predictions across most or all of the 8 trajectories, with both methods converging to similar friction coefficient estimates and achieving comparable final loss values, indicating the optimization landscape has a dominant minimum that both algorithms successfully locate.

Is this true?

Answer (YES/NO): NO